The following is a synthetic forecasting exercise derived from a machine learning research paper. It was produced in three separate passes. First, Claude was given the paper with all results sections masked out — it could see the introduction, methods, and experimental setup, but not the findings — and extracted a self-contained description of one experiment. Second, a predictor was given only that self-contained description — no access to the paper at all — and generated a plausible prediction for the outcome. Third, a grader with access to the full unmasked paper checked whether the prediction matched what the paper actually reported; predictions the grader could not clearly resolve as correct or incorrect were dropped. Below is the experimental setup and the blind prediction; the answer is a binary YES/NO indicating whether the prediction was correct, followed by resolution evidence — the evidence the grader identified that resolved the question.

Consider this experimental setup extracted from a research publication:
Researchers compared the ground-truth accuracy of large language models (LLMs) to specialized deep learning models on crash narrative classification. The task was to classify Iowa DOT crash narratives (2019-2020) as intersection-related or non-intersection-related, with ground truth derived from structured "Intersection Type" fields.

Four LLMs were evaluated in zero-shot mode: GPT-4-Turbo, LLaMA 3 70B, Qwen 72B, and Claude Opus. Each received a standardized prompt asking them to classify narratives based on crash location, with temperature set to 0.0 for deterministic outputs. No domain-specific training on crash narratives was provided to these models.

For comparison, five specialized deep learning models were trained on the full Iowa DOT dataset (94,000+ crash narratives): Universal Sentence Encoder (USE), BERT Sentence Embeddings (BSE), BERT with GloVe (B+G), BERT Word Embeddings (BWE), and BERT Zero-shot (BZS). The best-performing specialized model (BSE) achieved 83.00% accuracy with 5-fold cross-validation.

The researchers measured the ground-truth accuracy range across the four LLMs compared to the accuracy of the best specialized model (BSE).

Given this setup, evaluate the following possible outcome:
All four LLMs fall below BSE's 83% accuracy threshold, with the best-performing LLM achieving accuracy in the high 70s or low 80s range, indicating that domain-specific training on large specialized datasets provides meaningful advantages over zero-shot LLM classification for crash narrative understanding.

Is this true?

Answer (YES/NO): YES